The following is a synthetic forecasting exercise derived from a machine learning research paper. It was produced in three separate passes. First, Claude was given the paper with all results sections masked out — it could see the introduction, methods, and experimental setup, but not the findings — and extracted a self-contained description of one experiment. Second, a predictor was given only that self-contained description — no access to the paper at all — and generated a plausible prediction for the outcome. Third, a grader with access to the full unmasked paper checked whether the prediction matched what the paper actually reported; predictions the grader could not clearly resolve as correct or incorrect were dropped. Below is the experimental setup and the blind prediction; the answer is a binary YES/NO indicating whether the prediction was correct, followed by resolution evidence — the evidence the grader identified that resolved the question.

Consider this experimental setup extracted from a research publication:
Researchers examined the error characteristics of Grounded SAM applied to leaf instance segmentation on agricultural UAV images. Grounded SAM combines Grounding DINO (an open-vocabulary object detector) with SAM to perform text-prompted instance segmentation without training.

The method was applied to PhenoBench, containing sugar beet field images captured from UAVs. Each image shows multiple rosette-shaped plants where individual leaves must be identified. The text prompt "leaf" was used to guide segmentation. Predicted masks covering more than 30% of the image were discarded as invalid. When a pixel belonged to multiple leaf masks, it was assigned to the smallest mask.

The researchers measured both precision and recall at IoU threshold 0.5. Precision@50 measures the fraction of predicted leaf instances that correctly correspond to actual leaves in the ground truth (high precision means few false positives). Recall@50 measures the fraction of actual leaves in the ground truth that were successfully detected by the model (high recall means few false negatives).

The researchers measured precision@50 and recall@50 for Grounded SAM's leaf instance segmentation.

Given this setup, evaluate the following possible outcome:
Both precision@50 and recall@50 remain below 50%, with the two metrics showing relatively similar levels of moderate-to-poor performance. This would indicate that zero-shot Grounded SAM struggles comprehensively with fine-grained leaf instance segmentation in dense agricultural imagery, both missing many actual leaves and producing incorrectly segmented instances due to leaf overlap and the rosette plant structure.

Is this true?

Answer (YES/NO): NO